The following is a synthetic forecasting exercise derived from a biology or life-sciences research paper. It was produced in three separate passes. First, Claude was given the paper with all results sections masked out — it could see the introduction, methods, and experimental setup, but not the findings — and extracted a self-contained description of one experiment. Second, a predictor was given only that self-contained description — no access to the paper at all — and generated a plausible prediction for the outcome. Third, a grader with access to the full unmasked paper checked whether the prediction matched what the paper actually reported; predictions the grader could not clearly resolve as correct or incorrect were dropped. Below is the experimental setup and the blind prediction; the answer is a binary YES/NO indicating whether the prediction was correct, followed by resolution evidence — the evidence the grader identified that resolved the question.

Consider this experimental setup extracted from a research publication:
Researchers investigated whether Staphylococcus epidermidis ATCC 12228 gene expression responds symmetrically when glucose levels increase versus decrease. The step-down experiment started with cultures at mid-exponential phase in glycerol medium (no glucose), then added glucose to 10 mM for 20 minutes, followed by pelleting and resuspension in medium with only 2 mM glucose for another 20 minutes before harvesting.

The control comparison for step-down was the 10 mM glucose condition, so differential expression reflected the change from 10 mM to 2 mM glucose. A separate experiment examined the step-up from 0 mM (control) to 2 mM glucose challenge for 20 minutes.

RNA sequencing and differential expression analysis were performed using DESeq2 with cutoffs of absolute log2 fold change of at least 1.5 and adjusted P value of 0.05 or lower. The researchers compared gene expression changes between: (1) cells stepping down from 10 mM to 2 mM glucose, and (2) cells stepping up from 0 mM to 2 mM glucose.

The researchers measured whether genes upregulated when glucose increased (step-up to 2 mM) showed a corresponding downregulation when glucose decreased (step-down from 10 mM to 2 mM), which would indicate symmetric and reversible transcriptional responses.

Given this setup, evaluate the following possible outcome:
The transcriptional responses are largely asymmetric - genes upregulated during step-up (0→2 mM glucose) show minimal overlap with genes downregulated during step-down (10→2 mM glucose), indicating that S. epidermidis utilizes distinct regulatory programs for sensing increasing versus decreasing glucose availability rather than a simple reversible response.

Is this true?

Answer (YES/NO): YES